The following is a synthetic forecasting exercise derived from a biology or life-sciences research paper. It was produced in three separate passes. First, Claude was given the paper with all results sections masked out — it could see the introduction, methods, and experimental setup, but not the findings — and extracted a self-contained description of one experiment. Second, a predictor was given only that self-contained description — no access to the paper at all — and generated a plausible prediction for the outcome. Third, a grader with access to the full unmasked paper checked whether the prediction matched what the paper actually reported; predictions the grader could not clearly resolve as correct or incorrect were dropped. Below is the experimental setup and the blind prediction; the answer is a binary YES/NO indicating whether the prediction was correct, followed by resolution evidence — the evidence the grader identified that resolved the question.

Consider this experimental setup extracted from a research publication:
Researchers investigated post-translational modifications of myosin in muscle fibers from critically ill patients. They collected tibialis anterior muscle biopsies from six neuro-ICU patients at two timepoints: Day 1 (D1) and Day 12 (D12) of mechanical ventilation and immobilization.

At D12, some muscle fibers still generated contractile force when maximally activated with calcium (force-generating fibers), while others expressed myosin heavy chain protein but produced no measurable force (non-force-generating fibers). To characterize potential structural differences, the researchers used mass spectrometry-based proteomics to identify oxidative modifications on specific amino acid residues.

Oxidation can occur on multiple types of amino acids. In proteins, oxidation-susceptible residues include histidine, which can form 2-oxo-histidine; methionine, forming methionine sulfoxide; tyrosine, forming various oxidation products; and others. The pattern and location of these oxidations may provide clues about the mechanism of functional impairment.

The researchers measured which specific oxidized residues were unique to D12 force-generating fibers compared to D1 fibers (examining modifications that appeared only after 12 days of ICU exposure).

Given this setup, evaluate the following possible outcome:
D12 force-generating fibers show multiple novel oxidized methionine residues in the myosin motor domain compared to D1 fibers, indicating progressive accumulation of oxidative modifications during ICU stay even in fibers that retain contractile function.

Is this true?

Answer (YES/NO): NO